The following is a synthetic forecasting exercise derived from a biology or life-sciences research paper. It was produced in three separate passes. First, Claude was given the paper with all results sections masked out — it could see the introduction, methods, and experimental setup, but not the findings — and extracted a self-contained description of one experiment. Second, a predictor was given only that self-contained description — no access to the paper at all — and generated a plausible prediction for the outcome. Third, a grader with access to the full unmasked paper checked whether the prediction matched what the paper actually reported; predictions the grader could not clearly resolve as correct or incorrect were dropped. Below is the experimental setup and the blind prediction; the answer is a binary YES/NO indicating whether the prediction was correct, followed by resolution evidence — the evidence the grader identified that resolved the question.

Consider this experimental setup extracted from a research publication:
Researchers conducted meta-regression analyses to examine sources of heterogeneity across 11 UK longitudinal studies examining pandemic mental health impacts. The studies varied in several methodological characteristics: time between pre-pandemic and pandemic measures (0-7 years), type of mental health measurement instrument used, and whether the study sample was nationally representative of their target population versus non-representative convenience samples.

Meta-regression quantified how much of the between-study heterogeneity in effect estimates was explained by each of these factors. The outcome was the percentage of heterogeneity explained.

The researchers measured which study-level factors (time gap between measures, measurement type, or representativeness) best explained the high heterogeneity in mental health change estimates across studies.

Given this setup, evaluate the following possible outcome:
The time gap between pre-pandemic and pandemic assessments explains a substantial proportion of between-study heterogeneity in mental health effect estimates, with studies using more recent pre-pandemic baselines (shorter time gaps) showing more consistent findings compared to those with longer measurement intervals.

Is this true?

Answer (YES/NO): NO